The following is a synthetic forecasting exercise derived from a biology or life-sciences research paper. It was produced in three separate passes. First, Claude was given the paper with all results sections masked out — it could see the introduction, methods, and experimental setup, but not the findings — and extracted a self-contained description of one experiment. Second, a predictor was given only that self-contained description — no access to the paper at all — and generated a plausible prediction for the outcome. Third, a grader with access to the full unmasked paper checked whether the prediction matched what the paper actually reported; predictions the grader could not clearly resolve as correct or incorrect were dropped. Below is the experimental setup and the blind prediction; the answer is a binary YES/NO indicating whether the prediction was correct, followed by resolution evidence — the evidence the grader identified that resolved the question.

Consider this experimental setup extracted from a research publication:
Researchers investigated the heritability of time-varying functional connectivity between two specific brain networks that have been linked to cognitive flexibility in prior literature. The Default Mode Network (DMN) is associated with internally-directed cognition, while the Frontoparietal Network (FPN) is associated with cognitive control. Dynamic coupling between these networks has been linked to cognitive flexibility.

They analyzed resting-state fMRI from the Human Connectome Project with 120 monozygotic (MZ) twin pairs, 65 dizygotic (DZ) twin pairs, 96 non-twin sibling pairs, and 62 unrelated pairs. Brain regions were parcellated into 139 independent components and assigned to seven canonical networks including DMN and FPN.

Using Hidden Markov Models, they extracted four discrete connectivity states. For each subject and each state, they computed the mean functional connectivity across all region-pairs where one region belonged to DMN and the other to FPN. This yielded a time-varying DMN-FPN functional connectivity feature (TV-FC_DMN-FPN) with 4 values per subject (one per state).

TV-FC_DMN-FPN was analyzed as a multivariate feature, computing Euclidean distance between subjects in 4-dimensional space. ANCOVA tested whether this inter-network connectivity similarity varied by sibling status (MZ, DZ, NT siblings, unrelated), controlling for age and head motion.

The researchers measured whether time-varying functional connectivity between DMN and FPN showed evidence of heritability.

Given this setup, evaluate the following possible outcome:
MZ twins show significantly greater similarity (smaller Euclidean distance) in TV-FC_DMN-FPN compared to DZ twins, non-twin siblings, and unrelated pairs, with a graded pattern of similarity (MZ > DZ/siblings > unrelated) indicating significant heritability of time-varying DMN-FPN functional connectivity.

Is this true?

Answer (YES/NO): NO